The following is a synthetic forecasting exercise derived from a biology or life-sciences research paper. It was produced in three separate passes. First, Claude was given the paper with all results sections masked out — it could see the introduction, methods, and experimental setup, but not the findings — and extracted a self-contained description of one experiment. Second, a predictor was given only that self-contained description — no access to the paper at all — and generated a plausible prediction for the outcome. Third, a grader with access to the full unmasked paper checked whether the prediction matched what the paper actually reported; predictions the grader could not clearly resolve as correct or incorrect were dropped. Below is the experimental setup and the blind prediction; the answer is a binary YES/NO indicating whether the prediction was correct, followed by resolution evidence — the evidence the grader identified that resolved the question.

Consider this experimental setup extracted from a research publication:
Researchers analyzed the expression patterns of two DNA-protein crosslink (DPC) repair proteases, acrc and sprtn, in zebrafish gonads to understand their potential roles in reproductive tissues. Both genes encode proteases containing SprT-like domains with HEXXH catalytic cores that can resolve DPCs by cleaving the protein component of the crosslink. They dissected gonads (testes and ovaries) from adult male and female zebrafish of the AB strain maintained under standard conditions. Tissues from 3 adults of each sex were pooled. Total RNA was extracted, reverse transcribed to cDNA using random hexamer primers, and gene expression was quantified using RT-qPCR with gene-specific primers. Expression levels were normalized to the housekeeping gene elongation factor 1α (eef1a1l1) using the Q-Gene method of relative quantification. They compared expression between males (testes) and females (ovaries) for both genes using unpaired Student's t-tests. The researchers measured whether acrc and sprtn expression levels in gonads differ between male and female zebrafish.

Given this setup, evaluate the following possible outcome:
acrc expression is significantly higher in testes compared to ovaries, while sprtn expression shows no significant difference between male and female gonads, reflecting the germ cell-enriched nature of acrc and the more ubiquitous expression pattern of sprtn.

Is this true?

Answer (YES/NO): NO